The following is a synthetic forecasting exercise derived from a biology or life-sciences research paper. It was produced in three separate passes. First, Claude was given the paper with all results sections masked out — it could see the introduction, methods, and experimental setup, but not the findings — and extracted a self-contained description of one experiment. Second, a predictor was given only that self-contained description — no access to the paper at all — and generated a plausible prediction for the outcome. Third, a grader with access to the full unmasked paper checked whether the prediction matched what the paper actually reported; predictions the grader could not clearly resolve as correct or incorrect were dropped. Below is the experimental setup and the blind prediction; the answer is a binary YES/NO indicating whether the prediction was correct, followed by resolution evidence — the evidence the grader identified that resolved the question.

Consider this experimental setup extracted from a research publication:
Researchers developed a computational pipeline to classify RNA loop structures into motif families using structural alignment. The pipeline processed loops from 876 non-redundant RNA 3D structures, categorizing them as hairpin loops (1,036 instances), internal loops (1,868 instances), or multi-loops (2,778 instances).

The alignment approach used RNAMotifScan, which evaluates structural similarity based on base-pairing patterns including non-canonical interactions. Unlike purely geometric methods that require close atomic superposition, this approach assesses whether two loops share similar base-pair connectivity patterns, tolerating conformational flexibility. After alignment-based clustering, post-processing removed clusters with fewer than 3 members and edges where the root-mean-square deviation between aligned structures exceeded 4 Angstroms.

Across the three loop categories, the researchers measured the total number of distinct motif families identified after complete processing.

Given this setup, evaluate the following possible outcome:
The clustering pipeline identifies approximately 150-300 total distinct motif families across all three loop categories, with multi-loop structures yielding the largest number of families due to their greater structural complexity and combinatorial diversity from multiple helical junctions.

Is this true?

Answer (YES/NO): NO